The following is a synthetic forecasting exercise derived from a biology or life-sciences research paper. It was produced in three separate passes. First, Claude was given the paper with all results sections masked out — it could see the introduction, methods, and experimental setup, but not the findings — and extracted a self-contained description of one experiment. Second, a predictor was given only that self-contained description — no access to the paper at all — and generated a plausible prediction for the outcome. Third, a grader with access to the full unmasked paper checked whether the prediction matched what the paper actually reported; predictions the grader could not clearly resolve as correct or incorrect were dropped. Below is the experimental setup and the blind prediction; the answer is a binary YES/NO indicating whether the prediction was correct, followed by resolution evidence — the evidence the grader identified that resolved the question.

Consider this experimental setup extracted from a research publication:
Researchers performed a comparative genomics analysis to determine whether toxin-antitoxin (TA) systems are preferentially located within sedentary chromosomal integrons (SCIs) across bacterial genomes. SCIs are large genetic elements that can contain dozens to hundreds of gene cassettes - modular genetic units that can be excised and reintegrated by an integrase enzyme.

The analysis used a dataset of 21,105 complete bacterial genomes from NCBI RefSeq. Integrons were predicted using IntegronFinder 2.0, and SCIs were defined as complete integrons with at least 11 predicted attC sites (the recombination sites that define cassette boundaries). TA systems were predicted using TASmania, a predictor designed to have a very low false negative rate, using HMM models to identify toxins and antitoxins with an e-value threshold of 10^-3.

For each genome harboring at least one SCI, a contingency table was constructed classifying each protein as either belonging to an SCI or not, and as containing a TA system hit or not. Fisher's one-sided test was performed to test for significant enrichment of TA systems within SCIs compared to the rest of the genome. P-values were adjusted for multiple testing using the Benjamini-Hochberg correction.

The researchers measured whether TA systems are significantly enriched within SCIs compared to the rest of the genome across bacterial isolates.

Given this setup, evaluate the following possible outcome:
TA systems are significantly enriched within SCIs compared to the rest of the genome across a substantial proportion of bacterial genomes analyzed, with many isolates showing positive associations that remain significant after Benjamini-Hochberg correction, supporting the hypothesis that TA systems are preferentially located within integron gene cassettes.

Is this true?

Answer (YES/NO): YES